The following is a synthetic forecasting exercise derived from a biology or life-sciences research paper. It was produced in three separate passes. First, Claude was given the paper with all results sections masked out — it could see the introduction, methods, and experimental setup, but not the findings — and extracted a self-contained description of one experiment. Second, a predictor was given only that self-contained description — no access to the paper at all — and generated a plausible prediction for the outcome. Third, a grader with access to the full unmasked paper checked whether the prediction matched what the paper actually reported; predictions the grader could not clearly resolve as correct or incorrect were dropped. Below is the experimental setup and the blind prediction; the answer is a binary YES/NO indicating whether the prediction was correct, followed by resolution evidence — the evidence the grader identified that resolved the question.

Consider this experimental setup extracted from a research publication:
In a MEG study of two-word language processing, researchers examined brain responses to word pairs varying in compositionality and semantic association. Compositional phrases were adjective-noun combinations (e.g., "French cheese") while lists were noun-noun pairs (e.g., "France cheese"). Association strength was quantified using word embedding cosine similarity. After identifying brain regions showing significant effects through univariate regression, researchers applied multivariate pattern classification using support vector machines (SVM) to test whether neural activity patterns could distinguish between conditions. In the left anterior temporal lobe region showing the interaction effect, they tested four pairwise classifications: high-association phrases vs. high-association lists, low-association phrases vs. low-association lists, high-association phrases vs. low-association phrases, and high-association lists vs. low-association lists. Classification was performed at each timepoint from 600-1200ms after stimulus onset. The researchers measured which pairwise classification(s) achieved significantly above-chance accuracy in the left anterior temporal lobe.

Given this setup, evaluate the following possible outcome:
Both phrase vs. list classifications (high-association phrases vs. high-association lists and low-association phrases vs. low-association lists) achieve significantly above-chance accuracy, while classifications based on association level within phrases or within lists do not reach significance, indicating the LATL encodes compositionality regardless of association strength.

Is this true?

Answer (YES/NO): NO